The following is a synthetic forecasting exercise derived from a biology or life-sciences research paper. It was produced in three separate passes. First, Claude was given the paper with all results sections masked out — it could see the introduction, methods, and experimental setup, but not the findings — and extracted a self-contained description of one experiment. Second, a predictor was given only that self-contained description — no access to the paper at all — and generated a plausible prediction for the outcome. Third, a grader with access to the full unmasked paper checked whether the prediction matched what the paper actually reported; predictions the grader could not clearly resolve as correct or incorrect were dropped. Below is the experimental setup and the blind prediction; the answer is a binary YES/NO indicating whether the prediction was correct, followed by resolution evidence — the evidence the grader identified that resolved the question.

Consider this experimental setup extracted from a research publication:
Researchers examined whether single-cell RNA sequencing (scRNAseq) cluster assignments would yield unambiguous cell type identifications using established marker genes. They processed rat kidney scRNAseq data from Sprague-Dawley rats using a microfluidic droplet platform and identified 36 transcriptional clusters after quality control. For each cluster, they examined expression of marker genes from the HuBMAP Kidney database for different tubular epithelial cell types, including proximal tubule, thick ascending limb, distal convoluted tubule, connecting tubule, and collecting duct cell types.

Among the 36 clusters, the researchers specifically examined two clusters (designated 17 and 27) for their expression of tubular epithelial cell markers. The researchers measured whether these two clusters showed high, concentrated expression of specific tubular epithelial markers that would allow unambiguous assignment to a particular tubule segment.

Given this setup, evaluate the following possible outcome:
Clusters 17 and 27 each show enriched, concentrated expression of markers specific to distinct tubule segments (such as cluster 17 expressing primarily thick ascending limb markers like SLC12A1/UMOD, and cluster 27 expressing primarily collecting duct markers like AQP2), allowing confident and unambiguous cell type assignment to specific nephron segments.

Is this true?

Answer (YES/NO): NO